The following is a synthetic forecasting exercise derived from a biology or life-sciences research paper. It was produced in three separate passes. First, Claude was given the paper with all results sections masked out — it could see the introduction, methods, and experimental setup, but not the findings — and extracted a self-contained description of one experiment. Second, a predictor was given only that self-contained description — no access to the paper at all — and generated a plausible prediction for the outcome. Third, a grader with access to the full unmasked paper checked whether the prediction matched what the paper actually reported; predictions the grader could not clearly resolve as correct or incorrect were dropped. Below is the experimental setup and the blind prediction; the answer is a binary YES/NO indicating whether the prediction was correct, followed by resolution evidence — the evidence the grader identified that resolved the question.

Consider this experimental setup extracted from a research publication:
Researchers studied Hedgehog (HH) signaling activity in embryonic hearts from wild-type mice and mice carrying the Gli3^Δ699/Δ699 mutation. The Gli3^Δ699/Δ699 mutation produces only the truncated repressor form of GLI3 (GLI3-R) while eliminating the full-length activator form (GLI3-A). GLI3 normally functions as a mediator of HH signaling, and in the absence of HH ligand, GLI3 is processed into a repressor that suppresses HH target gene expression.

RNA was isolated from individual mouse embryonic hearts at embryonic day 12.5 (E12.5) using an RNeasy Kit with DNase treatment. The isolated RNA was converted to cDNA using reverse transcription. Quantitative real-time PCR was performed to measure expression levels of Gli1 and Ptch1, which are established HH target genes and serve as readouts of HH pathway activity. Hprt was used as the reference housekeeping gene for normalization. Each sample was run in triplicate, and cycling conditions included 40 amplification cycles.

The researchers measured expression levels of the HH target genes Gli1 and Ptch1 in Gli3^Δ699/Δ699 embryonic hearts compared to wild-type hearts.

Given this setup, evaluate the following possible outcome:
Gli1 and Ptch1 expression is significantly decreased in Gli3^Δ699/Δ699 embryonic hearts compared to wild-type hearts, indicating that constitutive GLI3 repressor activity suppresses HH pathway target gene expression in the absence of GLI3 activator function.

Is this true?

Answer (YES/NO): YES